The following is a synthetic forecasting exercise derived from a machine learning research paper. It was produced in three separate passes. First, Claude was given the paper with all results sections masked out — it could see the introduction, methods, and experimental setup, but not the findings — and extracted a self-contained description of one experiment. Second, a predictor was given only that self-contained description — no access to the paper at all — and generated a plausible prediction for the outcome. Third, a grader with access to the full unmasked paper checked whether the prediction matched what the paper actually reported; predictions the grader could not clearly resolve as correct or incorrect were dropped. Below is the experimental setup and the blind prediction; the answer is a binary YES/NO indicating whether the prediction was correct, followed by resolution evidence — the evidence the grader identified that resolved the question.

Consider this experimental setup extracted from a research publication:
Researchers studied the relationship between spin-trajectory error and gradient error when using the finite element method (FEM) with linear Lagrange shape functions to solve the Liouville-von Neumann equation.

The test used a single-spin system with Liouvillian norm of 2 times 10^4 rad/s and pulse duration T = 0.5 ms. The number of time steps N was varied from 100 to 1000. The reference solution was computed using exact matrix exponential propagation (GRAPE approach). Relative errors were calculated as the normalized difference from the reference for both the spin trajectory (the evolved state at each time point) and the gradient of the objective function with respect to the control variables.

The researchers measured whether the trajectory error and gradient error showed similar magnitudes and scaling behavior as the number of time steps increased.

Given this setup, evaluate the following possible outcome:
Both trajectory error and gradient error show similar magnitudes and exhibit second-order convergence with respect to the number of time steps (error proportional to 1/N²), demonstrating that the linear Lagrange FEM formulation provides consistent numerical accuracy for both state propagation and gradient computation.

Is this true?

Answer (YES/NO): NO